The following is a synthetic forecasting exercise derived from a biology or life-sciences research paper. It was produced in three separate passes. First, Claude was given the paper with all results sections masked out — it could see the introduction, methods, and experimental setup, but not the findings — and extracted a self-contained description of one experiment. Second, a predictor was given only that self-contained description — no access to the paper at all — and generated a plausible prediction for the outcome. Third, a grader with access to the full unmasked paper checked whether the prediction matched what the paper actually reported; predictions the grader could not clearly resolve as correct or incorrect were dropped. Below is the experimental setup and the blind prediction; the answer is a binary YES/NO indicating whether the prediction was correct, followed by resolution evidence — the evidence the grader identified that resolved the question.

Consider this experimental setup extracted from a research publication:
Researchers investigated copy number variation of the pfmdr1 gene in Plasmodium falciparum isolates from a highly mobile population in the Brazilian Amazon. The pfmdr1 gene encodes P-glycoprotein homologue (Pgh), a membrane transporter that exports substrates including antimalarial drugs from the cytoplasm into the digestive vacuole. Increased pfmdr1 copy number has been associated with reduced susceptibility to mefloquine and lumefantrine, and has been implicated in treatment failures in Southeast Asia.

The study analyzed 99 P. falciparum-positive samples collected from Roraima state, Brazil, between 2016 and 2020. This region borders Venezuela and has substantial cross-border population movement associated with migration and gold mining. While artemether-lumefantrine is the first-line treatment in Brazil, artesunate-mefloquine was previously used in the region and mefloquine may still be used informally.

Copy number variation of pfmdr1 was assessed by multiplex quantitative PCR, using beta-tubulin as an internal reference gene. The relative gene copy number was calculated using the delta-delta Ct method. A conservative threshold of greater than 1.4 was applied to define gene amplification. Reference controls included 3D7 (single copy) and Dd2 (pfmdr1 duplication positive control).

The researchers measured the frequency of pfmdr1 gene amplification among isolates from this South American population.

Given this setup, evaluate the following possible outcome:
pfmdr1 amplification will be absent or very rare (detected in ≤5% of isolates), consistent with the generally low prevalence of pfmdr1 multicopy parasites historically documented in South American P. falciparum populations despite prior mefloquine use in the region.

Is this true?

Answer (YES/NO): YES